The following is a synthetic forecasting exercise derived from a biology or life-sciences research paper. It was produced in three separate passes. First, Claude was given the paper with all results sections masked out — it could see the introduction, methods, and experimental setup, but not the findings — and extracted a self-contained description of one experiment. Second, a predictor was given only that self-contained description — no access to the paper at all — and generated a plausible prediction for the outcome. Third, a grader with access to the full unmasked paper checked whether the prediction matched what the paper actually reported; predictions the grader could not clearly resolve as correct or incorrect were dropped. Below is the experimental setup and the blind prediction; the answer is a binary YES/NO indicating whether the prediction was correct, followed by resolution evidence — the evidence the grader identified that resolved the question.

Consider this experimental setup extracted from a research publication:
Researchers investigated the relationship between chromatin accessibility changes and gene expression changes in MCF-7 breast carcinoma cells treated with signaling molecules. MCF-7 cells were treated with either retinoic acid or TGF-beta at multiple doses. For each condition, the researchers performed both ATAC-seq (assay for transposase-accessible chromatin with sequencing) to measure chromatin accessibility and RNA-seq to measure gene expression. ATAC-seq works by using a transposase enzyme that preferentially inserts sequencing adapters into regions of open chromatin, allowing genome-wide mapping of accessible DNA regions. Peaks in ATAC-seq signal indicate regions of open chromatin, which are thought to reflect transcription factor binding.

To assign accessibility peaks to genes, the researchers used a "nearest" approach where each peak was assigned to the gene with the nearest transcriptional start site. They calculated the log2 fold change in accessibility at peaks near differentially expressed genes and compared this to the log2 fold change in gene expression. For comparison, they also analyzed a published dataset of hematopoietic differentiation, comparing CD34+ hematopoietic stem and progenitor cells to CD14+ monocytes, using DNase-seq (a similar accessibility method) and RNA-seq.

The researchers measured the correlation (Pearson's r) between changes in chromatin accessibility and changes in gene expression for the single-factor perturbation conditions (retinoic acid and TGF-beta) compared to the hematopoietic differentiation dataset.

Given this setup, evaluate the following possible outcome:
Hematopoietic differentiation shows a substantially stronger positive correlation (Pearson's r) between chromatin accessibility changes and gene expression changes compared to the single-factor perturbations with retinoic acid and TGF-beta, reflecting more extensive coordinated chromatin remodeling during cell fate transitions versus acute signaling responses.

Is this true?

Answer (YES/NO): YES